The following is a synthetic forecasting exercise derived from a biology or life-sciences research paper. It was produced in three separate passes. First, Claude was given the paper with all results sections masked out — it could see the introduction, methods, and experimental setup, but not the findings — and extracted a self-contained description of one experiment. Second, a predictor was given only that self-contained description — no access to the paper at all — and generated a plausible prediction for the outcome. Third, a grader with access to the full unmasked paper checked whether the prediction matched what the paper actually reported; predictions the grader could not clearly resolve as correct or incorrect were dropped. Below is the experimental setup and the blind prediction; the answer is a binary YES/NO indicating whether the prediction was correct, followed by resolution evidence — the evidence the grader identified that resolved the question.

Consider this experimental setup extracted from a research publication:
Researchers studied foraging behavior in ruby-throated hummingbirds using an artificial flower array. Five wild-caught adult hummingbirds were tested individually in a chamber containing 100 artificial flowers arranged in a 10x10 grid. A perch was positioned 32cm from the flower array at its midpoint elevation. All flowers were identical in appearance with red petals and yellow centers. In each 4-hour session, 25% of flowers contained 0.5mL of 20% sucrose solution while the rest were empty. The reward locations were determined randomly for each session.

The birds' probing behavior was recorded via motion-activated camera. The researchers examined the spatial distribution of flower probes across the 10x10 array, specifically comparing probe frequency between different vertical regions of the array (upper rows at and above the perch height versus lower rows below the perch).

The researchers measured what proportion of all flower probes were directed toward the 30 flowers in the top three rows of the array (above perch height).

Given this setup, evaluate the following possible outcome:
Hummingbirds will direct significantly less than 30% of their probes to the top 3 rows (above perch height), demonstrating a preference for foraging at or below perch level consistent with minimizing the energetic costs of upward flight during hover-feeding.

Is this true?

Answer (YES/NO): NO